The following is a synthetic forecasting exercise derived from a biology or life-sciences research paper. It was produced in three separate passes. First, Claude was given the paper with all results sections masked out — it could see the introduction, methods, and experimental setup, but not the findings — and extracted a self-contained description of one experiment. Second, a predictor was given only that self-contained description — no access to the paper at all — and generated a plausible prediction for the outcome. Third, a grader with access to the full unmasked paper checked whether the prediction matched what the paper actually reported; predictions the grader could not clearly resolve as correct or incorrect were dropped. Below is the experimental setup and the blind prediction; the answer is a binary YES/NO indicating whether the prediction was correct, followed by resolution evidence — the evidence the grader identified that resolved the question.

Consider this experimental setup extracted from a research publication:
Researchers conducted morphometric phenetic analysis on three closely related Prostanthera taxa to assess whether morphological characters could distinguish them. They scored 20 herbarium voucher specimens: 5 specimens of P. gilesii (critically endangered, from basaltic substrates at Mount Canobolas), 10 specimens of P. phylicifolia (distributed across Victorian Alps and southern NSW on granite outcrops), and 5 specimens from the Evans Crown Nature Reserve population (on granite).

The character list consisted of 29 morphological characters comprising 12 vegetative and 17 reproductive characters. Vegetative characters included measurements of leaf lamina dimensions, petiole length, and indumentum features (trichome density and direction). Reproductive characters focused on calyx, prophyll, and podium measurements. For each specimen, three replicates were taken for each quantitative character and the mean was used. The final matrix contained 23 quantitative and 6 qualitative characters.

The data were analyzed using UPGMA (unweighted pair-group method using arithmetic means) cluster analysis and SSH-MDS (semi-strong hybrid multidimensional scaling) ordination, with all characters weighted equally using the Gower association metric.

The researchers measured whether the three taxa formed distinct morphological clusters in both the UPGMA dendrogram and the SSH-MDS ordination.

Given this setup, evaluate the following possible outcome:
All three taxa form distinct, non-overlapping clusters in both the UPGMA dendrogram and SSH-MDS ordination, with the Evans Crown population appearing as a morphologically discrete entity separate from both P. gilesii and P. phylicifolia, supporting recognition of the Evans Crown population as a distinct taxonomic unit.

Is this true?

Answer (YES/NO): YES